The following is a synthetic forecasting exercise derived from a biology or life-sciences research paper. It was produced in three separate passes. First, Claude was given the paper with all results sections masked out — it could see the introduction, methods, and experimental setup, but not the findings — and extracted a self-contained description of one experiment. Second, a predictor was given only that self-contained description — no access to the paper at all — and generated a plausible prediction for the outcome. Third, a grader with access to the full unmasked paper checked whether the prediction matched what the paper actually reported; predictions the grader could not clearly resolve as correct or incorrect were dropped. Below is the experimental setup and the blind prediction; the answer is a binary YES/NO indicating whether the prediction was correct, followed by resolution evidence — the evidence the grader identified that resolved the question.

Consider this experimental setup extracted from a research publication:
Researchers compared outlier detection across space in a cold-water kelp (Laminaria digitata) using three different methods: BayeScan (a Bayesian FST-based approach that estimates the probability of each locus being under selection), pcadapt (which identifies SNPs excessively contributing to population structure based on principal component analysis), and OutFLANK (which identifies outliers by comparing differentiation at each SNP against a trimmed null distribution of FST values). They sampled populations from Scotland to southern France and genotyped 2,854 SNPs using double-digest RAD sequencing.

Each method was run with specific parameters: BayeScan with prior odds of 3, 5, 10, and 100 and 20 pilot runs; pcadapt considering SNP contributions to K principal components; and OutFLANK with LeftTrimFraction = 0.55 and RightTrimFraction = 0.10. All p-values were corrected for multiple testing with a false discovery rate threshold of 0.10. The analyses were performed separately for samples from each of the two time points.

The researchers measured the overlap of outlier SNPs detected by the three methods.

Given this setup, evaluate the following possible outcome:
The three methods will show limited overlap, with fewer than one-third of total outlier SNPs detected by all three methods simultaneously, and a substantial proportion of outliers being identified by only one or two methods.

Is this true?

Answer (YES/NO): YES